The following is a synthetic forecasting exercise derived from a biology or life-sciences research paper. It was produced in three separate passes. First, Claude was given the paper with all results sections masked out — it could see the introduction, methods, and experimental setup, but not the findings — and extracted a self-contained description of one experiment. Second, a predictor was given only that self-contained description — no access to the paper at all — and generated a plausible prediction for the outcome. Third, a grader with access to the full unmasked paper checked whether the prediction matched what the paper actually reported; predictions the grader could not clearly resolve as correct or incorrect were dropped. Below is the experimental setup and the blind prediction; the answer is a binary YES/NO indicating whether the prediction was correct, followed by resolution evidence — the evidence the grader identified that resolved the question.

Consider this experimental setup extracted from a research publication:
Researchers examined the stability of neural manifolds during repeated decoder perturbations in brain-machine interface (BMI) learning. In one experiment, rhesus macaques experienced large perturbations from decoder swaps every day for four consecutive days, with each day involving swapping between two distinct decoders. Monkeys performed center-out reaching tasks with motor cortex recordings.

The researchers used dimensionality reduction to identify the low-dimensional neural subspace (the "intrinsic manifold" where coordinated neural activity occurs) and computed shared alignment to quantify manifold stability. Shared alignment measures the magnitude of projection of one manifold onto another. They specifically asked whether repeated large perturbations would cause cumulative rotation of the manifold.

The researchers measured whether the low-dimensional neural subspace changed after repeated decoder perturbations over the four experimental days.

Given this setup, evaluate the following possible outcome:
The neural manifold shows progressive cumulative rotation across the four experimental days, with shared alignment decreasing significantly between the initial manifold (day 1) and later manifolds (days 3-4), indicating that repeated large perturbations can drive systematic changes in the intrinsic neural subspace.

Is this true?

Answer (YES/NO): NO